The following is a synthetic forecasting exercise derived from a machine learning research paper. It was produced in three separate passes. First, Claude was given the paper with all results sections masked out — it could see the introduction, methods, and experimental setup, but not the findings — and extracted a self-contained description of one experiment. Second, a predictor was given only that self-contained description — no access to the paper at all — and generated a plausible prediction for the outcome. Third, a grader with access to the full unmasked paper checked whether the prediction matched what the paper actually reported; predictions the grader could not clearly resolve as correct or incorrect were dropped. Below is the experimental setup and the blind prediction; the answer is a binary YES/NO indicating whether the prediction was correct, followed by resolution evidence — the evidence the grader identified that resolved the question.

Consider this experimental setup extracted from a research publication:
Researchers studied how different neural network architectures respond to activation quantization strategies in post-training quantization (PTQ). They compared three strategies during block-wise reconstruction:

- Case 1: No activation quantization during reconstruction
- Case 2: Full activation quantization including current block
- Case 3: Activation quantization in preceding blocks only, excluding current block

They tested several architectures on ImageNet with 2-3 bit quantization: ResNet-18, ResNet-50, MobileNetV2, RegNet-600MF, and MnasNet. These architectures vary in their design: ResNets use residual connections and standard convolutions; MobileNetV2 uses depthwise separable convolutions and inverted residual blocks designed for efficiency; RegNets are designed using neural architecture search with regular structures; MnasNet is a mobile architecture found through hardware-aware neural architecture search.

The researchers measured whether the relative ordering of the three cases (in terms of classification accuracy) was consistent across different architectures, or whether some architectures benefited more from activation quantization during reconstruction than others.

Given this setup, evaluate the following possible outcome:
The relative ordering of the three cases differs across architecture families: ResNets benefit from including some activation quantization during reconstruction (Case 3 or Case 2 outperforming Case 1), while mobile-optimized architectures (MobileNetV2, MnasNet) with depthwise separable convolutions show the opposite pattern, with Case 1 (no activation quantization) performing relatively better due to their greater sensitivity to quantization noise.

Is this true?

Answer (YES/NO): NO